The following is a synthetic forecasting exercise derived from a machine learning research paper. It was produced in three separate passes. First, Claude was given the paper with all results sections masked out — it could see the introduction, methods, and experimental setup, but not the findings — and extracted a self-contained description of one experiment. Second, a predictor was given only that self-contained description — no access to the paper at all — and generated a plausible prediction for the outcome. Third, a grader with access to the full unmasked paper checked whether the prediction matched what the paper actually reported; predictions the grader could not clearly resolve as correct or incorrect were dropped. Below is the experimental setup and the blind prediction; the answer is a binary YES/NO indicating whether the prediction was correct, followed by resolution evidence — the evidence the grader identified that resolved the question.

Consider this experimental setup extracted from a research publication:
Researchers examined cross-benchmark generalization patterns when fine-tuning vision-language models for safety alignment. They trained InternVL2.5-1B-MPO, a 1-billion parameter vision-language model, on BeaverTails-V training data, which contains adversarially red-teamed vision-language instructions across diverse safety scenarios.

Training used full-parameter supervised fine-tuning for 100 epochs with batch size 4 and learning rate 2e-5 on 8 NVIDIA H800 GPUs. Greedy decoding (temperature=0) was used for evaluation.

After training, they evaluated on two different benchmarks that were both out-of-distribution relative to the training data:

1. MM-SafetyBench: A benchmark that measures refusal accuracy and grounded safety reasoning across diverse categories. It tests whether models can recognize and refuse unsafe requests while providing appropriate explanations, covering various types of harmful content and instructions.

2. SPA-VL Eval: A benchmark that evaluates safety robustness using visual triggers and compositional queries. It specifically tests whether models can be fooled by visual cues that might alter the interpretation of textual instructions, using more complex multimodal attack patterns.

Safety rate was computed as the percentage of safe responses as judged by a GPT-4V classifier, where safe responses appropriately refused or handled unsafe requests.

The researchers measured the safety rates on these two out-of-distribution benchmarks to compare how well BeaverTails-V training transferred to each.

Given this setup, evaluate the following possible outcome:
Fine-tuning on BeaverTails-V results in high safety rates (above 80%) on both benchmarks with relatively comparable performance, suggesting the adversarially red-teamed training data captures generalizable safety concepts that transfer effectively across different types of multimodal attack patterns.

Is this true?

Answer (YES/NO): NO